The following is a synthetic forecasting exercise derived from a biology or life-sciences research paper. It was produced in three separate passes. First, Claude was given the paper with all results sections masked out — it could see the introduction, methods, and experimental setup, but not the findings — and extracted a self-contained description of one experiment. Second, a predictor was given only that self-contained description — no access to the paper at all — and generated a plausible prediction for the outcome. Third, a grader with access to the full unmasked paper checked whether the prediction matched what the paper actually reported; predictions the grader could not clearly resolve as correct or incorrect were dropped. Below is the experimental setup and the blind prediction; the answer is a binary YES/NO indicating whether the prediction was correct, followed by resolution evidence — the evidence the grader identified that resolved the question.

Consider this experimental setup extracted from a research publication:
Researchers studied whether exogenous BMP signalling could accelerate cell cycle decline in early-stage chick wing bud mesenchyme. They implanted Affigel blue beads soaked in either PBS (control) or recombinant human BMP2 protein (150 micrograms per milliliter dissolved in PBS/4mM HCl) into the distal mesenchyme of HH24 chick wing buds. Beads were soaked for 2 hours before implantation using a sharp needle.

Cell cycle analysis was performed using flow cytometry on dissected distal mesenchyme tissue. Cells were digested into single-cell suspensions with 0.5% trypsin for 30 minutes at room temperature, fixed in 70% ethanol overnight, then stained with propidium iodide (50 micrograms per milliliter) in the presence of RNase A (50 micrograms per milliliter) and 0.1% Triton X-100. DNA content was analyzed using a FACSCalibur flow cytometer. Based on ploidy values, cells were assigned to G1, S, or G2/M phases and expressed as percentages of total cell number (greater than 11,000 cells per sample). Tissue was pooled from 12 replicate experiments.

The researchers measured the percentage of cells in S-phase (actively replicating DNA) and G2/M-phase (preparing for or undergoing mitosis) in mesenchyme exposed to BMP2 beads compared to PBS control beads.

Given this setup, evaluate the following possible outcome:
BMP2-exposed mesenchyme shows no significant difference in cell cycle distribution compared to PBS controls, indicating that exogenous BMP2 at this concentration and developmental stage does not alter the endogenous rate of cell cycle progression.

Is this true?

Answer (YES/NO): NO